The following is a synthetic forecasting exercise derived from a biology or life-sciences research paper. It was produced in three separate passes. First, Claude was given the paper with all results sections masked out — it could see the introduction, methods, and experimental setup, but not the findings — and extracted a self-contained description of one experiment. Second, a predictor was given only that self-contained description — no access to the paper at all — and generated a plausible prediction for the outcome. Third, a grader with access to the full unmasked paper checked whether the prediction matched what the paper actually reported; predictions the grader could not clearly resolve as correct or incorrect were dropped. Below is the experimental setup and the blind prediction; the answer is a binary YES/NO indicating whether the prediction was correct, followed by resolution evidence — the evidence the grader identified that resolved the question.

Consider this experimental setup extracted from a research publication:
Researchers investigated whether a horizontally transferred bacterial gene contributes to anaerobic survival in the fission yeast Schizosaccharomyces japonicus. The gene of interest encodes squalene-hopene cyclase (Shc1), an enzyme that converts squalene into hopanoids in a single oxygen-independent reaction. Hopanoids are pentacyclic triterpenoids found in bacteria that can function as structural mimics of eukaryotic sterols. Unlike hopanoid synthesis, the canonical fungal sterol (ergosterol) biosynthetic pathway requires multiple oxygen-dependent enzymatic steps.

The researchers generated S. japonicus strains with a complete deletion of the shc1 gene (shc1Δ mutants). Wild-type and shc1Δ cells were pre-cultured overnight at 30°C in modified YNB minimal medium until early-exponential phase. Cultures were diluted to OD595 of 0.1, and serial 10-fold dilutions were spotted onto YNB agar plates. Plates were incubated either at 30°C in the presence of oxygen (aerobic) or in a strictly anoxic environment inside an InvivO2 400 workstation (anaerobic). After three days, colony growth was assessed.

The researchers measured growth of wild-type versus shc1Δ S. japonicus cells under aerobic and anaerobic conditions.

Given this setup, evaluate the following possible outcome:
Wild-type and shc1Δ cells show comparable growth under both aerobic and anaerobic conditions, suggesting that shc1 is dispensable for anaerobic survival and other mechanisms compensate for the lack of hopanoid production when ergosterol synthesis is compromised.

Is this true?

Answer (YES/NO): NO